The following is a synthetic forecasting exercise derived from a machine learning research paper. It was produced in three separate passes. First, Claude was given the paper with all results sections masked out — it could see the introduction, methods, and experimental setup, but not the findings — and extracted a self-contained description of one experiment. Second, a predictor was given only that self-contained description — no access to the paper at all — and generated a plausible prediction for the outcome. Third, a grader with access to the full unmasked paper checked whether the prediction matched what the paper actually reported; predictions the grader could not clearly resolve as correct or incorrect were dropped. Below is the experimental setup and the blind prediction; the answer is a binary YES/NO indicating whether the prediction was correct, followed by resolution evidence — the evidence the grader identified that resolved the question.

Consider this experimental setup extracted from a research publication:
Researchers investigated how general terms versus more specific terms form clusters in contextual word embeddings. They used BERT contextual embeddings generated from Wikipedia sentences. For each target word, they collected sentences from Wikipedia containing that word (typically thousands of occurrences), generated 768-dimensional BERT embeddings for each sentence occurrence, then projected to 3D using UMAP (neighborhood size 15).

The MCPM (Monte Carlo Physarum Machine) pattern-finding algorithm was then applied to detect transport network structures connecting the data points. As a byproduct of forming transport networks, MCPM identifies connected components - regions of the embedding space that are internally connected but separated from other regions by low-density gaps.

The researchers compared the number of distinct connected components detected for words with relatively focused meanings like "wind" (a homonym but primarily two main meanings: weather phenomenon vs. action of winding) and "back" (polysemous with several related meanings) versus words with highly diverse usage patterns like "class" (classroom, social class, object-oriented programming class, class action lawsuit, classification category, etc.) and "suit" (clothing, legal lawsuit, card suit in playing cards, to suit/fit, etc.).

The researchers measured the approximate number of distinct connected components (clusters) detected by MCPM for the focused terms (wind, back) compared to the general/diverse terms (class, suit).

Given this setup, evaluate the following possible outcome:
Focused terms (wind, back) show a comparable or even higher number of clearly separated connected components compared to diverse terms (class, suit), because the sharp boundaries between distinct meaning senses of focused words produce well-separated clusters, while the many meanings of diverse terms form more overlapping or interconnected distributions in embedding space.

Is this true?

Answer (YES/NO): NO